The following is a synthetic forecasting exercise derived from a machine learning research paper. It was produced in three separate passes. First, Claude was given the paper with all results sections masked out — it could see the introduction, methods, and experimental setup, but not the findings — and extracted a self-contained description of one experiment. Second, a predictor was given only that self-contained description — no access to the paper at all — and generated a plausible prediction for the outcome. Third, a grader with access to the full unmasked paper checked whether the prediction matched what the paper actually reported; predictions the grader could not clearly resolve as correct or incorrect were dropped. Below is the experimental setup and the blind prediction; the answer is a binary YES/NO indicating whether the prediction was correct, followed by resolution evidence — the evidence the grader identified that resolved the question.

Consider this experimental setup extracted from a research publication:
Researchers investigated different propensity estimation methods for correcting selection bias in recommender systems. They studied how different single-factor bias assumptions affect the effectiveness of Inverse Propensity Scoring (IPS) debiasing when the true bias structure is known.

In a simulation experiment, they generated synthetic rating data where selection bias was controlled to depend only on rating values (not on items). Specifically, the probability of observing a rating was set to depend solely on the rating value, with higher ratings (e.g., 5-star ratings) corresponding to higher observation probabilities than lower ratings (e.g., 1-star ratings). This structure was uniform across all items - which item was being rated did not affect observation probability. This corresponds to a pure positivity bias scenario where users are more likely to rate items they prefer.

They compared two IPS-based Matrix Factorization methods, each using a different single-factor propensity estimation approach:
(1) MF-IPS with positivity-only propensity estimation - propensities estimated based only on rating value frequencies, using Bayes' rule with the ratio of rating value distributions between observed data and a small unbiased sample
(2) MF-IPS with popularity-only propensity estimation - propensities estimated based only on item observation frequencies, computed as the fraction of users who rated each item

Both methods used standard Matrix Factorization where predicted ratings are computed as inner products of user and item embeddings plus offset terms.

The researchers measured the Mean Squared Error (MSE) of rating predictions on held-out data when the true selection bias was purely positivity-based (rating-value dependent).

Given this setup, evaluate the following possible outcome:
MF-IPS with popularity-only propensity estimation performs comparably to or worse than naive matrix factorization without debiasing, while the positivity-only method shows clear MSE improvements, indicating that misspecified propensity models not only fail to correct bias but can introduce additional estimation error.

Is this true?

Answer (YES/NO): YES